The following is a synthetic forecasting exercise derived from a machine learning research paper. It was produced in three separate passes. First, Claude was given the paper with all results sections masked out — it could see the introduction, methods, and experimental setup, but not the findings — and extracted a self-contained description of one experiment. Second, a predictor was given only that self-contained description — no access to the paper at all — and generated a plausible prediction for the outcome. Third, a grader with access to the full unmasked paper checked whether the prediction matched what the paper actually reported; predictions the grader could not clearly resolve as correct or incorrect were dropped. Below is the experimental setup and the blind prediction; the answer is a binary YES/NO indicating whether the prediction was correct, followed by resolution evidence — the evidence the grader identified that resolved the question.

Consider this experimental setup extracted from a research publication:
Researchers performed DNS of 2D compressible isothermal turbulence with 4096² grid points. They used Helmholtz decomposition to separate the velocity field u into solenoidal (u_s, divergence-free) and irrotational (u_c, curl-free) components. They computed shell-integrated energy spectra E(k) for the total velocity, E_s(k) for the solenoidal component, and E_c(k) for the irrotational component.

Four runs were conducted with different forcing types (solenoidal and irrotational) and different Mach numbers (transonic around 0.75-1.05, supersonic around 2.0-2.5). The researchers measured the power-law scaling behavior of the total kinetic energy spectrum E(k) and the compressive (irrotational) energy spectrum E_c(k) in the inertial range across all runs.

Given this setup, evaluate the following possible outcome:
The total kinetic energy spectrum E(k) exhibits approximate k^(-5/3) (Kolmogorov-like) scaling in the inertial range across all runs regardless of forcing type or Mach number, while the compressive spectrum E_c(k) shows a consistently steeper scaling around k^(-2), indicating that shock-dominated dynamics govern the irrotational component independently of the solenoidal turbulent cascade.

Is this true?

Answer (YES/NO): NO